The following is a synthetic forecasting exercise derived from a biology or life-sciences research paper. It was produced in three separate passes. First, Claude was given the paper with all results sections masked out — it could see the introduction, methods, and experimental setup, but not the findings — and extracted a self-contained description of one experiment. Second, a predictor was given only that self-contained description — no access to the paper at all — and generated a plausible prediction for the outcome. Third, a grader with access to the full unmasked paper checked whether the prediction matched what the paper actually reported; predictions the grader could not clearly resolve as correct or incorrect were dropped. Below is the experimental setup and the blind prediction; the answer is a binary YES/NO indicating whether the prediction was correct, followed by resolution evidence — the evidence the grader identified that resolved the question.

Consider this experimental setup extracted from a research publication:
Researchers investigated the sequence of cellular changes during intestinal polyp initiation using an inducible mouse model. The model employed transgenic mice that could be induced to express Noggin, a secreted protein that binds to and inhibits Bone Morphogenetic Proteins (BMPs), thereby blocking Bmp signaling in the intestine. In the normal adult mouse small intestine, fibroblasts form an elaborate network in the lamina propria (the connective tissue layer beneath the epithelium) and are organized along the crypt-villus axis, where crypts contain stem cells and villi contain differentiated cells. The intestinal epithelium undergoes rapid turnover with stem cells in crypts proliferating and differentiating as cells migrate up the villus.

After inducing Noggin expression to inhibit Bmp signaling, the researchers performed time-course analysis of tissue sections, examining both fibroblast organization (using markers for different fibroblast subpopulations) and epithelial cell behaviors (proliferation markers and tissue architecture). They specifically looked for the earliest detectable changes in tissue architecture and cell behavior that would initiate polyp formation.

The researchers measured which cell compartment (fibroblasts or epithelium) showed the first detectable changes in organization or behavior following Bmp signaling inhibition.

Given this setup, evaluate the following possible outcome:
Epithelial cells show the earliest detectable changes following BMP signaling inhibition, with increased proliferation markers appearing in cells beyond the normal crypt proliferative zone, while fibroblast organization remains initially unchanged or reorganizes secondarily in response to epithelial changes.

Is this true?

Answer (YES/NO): NO